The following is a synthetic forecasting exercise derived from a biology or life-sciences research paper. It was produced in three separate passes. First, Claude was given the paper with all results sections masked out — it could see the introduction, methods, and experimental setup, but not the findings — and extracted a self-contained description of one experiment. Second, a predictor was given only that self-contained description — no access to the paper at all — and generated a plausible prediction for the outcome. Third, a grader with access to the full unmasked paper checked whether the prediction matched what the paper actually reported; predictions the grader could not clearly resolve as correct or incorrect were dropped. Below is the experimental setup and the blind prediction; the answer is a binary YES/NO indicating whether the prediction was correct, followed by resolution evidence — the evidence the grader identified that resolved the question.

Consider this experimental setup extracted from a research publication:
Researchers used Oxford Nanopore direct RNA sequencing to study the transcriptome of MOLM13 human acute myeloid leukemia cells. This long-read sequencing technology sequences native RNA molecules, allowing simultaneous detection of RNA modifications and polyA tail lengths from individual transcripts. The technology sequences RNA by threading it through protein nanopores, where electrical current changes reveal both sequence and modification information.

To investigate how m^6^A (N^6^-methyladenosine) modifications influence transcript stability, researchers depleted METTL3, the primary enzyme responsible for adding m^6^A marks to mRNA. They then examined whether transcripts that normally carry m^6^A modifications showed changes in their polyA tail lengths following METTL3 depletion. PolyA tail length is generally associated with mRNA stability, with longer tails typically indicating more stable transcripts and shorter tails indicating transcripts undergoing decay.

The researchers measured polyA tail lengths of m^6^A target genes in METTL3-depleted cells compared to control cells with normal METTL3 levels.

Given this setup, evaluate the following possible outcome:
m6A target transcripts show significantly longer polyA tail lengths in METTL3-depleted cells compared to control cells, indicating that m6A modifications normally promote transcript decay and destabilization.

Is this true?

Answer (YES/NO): NO